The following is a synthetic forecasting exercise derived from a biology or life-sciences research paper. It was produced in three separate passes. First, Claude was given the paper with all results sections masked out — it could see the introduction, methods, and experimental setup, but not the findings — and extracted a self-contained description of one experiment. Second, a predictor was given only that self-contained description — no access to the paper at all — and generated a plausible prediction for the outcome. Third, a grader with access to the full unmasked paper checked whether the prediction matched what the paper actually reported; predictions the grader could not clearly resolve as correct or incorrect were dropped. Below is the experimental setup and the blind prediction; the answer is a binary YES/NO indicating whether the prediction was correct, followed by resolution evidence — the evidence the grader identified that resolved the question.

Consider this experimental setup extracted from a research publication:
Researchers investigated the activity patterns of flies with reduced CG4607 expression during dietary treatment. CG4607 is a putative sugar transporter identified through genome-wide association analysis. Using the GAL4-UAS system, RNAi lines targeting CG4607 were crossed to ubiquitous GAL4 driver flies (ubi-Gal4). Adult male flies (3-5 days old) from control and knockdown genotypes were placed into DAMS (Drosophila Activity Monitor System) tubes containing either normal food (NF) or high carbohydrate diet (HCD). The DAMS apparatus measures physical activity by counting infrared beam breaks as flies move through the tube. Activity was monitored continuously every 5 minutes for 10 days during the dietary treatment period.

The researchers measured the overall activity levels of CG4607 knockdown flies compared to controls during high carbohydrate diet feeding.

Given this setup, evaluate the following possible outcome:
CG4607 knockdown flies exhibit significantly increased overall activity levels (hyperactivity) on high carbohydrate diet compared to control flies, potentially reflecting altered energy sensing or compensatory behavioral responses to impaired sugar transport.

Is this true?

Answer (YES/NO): YES